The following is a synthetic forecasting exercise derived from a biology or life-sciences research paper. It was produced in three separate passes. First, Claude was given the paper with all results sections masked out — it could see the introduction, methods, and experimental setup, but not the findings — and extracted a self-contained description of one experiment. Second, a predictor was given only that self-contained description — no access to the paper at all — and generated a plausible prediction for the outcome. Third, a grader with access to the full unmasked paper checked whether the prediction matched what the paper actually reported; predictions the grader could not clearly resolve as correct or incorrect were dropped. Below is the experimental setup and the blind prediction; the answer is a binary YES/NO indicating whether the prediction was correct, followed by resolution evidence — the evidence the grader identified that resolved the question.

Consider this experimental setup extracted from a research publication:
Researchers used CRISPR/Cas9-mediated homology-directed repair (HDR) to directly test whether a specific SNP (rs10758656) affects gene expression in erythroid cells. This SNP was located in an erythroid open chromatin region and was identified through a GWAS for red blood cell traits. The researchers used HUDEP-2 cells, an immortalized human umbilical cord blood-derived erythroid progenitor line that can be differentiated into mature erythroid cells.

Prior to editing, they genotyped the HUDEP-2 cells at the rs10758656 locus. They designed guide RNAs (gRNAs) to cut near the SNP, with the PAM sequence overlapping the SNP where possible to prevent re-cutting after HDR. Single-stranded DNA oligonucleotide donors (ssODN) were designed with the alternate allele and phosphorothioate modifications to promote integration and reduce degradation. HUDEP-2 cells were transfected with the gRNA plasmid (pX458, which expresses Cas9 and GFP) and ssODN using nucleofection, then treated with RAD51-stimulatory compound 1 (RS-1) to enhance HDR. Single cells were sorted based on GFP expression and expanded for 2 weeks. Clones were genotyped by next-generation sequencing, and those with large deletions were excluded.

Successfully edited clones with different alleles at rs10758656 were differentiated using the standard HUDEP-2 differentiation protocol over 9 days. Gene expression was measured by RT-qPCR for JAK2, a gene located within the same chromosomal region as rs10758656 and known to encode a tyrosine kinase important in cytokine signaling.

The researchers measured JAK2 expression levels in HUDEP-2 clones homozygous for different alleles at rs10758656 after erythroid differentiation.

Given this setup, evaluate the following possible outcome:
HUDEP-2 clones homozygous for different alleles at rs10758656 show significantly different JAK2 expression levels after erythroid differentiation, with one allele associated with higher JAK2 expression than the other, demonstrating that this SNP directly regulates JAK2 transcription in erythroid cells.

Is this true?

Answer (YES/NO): YES